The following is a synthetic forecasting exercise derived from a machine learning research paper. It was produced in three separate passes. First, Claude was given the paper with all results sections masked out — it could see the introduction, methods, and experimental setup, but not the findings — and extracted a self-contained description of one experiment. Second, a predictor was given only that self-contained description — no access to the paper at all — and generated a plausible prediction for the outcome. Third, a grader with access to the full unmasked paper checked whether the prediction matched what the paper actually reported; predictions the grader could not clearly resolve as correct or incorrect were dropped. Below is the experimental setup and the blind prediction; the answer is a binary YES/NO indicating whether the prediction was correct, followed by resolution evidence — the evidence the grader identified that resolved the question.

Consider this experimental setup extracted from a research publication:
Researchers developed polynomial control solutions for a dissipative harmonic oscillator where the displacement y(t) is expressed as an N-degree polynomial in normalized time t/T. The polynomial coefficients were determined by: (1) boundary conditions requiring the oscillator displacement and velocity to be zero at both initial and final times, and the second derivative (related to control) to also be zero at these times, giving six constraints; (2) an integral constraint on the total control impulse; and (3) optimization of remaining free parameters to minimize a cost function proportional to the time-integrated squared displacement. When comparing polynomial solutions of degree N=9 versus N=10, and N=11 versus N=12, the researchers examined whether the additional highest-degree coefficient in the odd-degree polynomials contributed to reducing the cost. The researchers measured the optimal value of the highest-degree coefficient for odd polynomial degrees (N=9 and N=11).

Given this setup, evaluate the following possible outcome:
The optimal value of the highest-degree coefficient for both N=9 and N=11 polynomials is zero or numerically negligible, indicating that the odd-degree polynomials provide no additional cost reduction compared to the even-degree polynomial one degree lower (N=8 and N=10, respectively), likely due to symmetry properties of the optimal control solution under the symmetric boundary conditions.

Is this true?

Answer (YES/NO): YES